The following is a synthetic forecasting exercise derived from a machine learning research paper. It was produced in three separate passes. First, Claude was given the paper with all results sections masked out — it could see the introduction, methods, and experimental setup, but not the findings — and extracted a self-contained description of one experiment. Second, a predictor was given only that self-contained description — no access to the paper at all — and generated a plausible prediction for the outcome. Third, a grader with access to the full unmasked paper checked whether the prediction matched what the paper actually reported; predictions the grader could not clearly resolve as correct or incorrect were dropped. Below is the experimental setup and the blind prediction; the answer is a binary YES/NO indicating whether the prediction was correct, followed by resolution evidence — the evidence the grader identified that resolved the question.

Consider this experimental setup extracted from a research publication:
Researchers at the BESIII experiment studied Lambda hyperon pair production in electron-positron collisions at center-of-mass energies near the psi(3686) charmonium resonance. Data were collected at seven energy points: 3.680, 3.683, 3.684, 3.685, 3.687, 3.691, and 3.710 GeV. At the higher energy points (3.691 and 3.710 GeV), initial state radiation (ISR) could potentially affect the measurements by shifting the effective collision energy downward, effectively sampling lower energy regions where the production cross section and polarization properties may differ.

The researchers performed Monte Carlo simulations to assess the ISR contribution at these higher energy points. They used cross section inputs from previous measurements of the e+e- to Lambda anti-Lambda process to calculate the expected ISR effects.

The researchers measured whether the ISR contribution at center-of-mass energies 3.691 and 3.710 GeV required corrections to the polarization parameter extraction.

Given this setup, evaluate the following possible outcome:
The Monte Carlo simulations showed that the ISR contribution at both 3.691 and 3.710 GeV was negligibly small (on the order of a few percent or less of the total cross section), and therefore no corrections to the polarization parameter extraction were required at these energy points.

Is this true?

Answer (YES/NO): YES